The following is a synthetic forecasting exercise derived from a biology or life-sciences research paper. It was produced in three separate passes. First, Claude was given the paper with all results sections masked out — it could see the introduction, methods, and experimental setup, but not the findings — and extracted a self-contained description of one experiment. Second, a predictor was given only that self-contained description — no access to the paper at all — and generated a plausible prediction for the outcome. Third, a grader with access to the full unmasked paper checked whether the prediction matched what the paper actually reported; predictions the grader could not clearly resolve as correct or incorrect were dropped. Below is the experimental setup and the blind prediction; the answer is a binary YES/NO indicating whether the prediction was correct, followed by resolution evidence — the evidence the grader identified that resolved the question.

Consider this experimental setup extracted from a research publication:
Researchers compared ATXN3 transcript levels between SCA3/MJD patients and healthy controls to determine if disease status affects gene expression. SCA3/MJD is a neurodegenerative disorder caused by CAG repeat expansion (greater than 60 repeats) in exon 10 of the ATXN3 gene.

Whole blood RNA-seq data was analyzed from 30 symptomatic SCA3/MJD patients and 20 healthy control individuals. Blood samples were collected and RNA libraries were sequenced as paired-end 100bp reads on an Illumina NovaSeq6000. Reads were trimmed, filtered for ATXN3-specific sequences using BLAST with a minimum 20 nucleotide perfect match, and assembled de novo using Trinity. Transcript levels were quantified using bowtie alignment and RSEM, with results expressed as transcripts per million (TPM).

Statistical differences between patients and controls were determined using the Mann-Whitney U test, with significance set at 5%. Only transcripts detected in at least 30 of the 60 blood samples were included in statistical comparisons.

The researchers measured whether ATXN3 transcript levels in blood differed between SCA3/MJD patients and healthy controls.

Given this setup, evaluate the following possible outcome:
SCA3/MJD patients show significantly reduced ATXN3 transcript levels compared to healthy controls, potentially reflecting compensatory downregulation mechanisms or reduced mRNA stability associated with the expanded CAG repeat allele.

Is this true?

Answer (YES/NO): NO